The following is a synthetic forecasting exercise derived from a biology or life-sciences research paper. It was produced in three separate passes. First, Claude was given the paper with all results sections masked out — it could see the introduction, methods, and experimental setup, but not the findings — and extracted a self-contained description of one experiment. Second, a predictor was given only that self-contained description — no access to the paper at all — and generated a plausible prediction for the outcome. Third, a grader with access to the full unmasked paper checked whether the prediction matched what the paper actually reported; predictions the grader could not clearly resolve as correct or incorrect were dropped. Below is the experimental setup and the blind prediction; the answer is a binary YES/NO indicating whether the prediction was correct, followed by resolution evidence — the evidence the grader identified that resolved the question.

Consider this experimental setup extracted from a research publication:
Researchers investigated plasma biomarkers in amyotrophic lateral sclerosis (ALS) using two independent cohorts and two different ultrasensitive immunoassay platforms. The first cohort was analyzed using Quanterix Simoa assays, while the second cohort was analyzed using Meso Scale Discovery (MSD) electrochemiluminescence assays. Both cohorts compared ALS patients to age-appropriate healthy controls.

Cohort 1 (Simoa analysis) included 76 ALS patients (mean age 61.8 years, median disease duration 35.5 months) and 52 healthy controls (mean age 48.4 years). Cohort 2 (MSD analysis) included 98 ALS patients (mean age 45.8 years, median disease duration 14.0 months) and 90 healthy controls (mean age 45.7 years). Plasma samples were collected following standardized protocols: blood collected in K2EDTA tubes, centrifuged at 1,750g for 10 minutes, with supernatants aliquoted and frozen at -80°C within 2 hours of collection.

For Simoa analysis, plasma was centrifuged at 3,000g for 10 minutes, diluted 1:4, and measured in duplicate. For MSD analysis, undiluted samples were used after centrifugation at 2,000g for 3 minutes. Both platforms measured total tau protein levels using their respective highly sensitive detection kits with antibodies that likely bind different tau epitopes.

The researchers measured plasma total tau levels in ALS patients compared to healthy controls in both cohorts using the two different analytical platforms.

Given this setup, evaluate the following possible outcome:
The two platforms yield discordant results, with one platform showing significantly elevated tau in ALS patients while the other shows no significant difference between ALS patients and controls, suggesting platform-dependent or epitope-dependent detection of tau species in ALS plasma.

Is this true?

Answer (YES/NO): NO